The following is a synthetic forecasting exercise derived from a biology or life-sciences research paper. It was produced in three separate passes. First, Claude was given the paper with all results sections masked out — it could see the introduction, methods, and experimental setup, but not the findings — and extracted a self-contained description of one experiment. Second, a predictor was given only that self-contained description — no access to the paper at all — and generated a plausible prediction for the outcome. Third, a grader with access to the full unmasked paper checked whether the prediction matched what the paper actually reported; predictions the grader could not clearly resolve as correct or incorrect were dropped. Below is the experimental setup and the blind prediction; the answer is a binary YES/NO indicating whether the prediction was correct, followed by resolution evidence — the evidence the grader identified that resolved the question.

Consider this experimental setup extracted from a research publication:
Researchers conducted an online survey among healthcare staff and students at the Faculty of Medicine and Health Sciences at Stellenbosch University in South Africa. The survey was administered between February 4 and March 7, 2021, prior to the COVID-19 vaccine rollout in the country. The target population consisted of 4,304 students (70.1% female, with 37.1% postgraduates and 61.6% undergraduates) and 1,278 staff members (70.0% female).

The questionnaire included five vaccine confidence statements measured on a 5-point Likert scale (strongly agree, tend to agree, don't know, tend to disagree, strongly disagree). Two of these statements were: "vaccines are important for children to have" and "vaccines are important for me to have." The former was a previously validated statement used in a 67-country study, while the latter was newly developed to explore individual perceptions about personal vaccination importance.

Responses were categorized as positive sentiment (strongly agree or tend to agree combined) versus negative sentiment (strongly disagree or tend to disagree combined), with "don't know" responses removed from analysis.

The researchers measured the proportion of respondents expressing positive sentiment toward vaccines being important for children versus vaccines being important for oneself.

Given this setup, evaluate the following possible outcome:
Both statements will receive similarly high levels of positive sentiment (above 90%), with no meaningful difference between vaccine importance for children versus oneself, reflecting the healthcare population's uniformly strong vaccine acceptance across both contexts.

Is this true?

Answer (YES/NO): YES